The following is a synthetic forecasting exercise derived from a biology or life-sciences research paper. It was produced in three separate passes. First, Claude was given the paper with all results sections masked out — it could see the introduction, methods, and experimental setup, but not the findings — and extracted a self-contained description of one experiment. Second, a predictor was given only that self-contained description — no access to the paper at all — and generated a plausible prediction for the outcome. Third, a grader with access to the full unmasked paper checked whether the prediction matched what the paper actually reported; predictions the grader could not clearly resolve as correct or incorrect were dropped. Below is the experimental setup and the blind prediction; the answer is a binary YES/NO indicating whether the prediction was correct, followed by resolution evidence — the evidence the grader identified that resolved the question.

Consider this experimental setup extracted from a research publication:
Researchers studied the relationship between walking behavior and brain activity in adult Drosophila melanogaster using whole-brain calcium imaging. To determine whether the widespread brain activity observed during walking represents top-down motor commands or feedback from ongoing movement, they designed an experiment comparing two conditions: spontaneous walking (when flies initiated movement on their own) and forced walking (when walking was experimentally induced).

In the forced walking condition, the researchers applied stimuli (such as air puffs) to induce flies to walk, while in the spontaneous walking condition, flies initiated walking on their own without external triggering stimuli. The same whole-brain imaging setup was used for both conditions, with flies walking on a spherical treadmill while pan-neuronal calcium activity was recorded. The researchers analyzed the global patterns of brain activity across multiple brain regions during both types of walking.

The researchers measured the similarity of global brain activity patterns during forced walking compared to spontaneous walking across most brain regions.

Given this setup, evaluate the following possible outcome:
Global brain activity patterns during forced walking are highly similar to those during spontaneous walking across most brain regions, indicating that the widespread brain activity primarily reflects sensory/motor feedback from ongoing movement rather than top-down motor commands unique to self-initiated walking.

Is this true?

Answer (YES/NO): YES